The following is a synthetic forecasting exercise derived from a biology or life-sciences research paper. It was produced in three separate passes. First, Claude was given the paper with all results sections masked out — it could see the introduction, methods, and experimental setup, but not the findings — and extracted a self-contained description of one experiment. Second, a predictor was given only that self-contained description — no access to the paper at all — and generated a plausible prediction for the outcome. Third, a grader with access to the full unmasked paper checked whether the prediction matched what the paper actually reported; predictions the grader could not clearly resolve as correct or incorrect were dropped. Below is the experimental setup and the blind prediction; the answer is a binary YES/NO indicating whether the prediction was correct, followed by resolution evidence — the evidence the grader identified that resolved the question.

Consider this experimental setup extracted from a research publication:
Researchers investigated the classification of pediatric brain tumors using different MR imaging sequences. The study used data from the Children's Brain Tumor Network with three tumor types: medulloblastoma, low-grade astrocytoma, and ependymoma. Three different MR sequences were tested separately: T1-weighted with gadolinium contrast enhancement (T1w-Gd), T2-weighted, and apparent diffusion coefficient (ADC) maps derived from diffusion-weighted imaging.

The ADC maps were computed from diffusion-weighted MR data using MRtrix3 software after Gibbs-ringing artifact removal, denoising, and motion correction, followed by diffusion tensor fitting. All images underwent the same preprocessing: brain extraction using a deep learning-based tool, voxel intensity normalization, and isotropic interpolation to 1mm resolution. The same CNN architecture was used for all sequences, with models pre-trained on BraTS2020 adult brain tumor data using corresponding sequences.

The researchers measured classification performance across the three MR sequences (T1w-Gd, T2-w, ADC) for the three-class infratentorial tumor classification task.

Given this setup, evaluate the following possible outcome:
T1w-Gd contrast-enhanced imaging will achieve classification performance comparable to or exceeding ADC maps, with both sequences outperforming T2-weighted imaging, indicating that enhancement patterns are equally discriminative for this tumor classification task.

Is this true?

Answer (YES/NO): NO